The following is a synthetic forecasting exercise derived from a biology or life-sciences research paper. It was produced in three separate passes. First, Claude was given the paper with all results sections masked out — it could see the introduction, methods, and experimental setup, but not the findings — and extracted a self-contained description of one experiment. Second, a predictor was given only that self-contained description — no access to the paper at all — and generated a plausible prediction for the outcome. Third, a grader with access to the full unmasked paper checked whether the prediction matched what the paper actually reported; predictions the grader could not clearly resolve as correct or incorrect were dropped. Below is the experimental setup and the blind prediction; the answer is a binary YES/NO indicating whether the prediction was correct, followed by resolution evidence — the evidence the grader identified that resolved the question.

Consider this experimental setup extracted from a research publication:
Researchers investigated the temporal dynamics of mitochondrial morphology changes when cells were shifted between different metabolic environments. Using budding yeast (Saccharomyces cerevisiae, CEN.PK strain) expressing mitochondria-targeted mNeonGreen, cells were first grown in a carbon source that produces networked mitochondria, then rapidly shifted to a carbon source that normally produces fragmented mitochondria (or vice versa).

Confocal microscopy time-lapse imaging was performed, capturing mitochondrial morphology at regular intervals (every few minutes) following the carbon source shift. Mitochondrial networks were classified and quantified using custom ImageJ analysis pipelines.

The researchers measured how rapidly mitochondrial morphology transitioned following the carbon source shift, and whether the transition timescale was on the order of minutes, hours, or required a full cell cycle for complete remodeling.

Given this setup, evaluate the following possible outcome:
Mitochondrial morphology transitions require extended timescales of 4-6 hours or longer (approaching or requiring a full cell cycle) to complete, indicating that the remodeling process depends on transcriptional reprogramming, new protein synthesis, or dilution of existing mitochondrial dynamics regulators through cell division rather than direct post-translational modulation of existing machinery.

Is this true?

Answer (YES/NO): NO